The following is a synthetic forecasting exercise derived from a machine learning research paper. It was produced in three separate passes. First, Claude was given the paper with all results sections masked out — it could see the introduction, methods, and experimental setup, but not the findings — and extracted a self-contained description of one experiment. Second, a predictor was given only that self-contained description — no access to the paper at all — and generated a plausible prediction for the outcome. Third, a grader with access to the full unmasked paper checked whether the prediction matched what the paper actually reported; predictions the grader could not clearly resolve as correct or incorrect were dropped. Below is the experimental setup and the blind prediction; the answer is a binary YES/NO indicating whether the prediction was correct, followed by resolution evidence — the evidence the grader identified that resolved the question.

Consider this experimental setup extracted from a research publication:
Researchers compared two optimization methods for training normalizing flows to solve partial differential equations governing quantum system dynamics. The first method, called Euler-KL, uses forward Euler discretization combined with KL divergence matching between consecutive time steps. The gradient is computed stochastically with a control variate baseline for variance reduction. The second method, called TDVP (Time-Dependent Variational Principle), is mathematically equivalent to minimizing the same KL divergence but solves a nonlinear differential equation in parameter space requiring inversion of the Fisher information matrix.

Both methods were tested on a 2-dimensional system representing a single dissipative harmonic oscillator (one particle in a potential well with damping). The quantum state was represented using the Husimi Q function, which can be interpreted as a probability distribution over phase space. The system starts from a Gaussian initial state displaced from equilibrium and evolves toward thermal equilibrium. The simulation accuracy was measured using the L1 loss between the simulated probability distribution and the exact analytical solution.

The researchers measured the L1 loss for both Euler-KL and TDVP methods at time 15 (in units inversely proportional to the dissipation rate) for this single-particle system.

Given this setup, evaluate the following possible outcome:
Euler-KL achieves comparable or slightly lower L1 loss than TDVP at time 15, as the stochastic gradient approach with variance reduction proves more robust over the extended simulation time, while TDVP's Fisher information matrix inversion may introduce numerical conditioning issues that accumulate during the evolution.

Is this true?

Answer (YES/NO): NO